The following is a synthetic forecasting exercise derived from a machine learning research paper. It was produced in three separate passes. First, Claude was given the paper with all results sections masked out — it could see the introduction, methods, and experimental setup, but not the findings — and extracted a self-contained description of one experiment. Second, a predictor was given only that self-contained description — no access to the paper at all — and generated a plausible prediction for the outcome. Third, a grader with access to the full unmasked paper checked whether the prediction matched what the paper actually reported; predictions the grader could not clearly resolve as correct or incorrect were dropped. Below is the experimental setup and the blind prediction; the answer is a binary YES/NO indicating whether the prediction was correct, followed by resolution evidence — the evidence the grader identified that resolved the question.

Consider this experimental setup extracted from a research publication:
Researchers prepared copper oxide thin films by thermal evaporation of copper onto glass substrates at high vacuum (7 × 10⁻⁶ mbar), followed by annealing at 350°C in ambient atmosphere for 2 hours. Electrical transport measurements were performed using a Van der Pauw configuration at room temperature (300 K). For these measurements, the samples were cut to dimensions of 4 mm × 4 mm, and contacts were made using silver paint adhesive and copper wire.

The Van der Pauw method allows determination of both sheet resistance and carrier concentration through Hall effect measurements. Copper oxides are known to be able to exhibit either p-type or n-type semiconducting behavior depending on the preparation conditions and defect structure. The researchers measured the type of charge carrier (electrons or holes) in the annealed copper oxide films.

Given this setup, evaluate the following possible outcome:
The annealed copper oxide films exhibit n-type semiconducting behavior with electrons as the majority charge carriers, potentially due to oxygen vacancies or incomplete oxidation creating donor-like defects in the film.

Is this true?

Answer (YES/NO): NO